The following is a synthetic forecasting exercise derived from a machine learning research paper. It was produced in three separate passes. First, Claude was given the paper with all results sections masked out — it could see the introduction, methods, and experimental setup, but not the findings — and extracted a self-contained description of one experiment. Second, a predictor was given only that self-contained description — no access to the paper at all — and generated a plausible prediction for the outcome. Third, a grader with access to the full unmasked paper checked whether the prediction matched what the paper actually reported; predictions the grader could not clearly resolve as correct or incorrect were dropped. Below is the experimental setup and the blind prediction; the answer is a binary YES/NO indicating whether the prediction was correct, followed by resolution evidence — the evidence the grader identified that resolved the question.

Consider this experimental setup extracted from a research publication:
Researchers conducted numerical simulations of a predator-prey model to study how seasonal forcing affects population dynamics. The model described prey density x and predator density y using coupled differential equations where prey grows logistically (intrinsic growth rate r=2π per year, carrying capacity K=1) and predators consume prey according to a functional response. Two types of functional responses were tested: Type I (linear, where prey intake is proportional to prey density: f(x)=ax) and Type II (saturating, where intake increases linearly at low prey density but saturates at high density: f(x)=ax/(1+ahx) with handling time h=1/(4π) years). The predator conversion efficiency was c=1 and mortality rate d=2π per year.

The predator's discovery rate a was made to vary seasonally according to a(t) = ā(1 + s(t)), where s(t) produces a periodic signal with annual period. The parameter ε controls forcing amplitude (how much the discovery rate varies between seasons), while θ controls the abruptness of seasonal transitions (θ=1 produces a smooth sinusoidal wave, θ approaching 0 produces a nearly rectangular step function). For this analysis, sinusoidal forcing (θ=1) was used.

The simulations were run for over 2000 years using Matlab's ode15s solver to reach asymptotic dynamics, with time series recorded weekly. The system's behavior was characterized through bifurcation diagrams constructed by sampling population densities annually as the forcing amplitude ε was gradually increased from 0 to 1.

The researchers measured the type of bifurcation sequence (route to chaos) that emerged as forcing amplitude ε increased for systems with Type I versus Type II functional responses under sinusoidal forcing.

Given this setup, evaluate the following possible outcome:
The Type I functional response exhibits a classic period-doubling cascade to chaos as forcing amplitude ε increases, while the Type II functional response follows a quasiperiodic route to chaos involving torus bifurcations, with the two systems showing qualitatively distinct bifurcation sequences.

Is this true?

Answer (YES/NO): NO